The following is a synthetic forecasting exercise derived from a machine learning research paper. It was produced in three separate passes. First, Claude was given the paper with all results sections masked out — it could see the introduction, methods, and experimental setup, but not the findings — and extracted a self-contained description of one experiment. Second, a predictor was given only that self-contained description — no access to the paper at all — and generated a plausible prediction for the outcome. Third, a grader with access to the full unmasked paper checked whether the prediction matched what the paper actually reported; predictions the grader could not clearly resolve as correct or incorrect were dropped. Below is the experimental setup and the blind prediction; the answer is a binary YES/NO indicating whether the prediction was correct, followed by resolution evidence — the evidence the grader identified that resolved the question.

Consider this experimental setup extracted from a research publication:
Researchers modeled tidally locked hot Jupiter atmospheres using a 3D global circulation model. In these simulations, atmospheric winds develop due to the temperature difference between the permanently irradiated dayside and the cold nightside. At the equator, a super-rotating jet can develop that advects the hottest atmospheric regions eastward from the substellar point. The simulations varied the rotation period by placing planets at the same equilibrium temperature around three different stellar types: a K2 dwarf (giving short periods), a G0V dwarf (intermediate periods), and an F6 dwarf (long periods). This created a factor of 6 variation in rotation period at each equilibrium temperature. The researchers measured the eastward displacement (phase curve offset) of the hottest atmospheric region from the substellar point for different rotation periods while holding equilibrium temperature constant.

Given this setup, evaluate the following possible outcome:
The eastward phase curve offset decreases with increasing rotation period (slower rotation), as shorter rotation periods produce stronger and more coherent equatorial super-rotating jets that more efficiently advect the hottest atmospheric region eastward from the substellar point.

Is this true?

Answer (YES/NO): NO